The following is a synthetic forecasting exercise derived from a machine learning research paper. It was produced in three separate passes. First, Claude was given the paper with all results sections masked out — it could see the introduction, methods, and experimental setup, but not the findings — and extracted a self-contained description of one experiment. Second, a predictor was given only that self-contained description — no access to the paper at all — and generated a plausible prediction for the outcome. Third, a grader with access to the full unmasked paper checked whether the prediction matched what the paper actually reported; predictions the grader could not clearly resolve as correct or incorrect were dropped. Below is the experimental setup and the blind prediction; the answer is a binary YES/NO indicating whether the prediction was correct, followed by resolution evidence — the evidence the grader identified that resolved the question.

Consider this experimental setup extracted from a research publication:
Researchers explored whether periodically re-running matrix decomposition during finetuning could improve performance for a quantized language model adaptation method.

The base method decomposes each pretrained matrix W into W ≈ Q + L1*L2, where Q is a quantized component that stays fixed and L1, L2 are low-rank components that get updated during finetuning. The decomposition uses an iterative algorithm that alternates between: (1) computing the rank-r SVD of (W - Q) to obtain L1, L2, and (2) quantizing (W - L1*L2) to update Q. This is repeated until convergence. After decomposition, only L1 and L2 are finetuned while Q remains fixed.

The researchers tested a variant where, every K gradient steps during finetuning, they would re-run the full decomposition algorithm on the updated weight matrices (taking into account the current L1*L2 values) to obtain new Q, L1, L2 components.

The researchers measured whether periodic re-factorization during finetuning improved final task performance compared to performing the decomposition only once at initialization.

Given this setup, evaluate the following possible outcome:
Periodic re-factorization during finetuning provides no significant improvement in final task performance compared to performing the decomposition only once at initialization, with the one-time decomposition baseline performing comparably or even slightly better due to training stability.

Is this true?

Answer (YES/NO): YES